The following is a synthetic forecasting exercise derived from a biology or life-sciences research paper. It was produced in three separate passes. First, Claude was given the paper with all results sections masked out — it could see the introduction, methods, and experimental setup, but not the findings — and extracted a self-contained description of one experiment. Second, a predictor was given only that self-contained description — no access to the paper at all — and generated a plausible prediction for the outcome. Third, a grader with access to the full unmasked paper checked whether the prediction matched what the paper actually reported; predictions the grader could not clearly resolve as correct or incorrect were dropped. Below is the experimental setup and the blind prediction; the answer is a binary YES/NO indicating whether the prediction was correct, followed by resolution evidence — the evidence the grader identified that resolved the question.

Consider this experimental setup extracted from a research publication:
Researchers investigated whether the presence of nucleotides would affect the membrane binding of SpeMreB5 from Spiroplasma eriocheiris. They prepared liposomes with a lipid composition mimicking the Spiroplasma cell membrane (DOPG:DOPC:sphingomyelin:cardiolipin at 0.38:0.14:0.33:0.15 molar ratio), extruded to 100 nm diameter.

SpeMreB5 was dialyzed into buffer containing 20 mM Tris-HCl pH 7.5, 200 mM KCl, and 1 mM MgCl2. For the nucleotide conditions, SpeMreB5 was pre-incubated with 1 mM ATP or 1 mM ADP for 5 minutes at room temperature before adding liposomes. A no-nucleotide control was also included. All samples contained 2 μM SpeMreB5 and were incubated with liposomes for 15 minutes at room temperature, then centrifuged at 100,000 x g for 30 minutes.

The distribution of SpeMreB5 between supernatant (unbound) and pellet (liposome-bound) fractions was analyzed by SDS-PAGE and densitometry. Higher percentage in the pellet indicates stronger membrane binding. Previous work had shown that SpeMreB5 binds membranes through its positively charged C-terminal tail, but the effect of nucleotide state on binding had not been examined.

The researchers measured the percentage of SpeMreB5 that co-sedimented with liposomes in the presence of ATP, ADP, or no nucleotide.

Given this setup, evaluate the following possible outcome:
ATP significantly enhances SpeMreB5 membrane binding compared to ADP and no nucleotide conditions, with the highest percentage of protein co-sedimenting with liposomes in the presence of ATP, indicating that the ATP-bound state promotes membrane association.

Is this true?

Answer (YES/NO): NO